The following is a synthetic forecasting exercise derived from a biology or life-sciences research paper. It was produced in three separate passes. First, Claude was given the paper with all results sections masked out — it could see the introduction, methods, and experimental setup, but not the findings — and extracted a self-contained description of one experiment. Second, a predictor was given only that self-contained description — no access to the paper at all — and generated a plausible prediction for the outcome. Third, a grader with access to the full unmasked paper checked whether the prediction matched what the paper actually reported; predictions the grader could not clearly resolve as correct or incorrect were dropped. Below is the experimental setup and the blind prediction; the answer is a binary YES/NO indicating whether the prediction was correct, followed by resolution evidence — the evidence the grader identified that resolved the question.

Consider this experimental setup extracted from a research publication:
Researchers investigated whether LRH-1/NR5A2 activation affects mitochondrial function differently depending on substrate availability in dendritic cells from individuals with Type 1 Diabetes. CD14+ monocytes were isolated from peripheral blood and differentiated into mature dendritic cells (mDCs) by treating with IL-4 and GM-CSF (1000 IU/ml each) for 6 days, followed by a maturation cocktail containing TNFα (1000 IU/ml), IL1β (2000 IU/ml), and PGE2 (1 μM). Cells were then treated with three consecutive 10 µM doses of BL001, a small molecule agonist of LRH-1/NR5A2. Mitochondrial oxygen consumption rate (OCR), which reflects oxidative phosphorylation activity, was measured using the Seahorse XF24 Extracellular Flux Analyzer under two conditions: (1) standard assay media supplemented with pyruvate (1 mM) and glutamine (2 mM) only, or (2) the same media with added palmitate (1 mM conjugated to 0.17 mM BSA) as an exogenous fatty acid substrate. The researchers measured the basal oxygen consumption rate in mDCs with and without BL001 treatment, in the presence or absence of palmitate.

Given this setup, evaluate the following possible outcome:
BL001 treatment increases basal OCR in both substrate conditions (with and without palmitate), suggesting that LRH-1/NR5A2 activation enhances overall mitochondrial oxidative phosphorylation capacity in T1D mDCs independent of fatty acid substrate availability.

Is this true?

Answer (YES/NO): NO